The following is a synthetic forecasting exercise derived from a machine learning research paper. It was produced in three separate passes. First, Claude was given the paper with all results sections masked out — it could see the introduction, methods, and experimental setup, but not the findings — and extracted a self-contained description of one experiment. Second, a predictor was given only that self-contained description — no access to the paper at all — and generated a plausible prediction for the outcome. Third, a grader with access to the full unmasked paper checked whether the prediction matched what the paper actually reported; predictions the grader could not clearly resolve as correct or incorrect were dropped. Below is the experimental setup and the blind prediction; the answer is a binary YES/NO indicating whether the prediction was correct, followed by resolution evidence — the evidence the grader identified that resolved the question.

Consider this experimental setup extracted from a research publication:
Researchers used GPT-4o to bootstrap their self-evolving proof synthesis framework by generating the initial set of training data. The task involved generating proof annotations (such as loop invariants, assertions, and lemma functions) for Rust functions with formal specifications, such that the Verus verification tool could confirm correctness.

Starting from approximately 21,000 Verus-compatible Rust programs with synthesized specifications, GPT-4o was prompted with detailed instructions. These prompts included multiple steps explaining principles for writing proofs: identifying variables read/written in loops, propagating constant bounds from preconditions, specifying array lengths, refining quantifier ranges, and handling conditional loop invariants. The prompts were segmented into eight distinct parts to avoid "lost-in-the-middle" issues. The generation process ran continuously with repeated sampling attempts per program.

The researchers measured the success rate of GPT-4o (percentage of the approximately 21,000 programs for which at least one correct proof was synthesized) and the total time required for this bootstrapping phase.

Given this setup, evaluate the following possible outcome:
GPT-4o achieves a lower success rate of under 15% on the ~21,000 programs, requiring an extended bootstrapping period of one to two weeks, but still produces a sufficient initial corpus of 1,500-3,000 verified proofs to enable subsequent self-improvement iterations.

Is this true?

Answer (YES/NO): NO